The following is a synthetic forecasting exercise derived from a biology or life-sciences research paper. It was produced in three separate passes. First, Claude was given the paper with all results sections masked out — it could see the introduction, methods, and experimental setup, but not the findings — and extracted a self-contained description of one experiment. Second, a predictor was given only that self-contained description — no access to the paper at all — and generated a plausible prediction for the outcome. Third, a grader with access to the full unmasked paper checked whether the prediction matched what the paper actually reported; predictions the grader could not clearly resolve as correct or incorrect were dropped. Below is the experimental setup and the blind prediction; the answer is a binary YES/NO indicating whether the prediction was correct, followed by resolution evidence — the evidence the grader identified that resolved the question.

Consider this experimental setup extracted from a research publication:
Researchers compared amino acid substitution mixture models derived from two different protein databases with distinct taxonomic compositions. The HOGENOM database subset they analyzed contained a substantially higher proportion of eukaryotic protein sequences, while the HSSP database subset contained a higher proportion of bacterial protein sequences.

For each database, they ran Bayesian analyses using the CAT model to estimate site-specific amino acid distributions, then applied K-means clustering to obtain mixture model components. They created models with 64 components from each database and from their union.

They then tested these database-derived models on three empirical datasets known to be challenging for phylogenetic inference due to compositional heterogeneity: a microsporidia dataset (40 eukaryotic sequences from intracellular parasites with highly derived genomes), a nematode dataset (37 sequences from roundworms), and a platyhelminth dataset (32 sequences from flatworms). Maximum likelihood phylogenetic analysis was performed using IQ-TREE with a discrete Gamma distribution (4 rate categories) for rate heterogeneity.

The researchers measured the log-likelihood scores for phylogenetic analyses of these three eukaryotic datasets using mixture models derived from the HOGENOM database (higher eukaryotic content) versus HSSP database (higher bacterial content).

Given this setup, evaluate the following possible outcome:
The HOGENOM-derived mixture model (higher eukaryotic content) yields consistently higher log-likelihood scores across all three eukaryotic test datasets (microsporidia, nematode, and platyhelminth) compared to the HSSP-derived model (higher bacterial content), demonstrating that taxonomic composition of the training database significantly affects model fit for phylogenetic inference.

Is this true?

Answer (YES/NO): NO